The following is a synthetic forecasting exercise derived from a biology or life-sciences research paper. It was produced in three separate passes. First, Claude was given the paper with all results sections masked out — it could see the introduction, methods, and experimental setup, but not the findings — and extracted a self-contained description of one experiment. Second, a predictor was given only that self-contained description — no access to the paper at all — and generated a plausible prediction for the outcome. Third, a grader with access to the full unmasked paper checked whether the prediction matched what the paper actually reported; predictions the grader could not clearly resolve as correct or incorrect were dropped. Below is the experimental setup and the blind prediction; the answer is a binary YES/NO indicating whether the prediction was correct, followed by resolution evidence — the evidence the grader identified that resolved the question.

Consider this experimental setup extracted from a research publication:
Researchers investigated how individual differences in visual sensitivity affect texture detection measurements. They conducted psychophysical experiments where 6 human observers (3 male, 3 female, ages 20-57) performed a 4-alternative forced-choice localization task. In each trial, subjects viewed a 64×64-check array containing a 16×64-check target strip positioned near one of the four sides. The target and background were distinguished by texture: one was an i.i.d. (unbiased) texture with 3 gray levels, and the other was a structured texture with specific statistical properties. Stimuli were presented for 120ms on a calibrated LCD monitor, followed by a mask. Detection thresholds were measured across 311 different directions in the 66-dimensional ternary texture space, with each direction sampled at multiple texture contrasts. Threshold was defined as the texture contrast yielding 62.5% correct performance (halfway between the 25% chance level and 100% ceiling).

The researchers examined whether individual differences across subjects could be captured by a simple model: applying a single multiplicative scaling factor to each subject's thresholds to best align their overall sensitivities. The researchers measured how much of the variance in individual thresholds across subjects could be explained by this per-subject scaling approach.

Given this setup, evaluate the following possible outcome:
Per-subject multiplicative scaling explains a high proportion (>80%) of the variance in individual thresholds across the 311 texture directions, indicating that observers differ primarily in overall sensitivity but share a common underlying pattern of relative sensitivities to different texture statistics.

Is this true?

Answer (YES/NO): YES